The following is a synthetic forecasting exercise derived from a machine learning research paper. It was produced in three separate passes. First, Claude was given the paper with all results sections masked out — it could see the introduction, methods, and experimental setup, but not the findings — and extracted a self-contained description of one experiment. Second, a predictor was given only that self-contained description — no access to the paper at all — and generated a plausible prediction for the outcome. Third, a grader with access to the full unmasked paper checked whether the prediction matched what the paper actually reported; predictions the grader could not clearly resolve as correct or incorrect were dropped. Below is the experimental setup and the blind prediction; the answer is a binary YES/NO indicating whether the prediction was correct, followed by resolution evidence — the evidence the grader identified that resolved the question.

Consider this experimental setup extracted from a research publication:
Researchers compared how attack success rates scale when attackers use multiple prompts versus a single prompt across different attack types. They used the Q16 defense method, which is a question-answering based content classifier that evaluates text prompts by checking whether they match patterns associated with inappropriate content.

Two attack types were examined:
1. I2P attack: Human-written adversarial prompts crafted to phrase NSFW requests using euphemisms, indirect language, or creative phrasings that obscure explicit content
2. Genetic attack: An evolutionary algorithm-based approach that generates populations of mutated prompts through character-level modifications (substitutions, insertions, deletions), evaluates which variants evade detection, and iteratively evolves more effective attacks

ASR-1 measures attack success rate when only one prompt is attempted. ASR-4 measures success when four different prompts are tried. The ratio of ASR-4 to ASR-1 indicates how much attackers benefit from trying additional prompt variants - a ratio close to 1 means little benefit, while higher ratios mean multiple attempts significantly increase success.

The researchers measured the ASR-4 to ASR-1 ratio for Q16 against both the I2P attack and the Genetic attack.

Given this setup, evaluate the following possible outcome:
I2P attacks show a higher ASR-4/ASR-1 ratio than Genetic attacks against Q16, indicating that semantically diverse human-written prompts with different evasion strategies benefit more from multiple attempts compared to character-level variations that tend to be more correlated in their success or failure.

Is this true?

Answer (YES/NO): NO